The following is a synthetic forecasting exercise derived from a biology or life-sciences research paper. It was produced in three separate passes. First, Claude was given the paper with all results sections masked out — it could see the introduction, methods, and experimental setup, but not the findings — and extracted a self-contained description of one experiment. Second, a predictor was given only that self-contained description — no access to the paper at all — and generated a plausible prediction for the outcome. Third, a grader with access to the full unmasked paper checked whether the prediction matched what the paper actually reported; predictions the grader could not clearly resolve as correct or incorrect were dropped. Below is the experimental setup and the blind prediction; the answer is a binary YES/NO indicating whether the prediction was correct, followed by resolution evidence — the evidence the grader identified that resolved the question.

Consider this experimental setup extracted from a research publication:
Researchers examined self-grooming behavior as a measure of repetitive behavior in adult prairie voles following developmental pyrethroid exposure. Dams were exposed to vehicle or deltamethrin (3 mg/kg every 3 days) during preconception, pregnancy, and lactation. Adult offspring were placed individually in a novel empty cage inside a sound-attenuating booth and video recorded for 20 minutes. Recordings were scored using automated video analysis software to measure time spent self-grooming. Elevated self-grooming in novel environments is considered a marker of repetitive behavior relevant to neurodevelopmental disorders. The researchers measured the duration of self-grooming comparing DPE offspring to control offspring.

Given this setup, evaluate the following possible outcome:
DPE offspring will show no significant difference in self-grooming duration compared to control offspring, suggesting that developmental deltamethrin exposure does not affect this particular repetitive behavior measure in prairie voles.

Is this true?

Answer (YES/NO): YES